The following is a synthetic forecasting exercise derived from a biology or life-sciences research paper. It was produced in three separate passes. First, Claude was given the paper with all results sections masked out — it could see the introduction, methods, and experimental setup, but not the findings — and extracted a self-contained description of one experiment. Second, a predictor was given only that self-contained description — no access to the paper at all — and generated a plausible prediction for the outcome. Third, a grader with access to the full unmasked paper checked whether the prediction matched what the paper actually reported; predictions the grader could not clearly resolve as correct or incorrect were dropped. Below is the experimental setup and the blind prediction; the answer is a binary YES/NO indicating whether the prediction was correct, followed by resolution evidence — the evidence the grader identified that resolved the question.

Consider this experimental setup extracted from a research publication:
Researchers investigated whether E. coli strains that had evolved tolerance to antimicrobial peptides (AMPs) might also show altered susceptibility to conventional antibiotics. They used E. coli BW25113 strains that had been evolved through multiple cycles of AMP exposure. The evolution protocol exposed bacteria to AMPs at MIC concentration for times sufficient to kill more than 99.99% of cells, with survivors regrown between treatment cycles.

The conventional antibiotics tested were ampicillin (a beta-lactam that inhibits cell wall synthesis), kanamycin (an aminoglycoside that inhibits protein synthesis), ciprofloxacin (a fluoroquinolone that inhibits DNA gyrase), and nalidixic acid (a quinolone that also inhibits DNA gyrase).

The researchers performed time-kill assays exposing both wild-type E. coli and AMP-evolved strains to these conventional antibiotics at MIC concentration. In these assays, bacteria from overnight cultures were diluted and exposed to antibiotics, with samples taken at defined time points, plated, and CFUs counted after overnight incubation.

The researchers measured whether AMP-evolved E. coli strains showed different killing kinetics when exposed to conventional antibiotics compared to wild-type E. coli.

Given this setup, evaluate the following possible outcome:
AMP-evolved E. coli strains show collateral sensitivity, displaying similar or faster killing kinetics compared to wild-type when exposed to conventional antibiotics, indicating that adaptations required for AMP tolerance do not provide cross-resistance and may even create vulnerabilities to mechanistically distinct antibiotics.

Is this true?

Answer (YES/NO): NO